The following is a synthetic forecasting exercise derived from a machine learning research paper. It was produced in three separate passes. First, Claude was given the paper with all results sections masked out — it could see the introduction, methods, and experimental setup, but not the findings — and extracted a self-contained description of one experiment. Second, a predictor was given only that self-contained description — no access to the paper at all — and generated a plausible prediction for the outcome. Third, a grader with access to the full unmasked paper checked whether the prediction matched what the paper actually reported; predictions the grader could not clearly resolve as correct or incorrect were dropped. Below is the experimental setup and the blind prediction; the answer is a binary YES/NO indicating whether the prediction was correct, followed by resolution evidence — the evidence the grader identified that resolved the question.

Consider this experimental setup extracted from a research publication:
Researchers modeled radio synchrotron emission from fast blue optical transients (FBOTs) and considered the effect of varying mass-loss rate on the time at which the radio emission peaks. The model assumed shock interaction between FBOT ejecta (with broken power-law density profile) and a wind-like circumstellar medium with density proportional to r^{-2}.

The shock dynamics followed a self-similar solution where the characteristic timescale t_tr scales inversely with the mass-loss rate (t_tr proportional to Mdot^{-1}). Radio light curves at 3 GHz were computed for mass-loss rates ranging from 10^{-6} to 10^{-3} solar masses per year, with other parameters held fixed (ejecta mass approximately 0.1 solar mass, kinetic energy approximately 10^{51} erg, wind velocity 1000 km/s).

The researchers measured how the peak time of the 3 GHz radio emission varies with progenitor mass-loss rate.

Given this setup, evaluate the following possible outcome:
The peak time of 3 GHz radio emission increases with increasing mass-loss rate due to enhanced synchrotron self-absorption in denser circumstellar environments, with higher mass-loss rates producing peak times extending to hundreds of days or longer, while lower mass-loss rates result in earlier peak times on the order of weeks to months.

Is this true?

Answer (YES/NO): YES